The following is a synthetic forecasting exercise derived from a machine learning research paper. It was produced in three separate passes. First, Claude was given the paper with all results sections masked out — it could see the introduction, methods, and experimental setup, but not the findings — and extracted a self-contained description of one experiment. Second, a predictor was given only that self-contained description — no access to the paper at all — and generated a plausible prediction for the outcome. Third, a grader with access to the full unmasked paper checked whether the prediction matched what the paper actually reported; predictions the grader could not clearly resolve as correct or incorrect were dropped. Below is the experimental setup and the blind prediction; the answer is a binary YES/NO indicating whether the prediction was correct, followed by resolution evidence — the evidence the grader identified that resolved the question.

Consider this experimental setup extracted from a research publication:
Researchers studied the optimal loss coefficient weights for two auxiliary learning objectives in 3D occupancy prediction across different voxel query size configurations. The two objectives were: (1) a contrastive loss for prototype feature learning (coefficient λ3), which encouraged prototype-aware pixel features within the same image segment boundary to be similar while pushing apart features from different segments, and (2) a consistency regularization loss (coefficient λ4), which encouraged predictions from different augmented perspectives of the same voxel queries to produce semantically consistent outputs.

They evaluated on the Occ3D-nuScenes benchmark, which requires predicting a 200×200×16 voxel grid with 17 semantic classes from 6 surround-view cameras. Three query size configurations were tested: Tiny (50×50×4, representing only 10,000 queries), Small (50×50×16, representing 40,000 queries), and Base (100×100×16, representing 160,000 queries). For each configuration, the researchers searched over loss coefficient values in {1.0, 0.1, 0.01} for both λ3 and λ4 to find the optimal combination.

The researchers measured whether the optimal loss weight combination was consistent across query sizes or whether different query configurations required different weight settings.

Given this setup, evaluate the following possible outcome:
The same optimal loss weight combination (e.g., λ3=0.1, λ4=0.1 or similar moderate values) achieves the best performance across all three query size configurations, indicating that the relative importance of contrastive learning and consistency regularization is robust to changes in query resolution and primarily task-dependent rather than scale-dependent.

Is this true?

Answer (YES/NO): NO